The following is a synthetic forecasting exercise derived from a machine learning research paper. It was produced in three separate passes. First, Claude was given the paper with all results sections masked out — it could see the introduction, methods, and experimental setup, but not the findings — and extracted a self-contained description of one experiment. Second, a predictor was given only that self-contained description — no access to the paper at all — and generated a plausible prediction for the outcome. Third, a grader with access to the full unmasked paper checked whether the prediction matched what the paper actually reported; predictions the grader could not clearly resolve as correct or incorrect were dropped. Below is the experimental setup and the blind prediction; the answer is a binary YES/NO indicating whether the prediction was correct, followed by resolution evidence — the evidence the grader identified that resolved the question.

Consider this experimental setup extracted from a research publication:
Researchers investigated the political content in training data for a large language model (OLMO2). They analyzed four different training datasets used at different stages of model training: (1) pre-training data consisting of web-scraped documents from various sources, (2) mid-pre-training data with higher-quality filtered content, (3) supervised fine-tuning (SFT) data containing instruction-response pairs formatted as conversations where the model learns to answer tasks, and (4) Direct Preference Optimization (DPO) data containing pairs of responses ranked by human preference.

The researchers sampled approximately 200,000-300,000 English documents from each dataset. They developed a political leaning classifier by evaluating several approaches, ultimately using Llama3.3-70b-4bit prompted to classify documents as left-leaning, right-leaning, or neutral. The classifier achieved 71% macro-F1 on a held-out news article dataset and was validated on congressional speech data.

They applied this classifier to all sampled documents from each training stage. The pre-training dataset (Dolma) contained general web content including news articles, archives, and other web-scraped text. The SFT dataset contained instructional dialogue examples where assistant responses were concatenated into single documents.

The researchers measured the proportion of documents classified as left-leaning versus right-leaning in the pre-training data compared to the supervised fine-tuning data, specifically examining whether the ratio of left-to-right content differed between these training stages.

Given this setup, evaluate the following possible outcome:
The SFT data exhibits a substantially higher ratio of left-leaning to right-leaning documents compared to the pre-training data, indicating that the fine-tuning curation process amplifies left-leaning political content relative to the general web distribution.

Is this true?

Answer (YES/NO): YES